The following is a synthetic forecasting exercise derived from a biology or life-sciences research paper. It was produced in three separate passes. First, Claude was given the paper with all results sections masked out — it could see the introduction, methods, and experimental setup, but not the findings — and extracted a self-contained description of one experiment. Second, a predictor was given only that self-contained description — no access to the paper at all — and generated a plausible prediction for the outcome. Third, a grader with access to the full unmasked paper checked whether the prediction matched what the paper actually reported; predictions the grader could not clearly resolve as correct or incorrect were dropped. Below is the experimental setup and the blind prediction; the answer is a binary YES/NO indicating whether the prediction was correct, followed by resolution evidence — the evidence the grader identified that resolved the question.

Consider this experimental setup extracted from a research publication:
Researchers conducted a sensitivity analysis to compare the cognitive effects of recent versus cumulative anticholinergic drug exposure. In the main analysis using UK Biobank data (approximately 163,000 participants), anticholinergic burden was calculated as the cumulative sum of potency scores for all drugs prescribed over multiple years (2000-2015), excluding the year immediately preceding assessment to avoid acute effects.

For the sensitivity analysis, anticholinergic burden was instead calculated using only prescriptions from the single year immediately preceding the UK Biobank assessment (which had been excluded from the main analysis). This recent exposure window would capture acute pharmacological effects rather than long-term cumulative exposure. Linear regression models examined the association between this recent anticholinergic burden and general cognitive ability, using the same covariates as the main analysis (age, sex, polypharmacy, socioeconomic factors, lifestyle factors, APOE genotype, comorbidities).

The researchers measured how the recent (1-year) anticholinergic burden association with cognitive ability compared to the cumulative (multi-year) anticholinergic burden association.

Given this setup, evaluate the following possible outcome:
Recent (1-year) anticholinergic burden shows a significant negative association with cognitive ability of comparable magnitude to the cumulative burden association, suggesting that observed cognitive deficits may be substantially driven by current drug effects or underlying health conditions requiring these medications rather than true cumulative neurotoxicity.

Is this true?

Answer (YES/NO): NO